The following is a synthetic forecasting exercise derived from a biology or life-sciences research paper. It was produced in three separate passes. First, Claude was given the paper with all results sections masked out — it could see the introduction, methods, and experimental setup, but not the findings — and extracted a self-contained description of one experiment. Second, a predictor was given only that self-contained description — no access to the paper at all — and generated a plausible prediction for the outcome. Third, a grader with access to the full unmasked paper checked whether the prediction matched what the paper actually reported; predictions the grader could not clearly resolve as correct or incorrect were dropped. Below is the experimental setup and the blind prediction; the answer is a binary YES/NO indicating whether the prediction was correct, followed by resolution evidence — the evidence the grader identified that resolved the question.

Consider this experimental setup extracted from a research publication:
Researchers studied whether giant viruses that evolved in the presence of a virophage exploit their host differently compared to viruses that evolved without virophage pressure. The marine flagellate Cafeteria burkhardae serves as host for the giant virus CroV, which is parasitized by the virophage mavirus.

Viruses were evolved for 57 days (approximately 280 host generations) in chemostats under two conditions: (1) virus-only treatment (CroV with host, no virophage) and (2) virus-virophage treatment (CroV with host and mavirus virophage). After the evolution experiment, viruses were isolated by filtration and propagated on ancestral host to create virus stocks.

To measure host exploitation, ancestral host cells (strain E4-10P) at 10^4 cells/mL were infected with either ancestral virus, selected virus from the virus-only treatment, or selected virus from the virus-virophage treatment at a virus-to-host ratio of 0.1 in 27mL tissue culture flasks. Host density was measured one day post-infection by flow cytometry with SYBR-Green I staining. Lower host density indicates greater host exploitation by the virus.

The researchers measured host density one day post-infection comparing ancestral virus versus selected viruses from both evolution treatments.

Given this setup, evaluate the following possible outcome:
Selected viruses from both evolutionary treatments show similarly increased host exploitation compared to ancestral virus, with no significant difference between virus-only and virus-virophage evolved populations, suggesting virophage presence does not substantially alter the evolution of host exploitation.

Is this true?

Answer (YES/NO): NO